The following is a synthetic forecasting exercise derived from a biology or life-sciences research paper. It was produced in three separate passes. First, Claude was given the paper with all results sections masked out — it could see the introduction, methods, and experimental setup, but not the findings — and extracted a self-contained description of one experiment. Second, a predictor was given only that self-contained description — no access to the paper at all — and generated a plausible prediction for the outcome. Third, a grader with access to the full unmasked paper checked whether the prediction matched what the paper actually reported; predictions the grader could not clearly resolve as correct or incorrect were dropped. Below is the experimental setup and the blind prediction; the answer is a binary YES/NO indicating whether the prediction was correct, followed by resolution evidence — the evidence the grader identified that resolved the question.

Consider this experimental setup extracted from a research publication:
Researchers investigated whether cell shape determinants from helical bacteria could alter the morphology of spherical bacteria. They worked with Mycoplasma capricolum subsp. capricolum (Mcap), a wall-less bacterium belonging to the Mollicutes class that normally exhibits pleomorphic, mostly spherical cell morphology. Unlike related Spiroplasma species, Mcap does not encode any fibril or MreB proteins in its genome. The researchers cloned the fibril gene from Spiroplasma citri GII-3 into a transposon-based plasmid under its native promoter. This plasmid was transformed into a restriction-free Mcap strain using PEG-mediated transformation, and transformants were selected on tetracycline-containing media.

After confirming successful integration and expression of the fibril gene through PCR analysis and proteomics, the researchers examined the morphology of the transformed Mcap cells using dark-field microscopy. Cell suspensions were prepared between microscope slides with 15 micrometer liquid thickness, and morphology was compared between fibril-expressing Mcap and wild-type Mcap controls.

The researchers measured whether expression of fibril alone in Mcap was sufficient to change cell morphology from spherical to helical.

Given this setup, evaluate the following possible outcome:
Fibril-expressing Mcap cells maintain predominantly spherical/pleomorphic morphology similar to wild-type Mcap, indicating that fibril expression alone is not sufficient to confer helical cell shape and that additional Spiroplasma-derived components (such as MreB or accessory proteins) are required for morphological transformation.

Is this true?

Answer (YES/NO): NO